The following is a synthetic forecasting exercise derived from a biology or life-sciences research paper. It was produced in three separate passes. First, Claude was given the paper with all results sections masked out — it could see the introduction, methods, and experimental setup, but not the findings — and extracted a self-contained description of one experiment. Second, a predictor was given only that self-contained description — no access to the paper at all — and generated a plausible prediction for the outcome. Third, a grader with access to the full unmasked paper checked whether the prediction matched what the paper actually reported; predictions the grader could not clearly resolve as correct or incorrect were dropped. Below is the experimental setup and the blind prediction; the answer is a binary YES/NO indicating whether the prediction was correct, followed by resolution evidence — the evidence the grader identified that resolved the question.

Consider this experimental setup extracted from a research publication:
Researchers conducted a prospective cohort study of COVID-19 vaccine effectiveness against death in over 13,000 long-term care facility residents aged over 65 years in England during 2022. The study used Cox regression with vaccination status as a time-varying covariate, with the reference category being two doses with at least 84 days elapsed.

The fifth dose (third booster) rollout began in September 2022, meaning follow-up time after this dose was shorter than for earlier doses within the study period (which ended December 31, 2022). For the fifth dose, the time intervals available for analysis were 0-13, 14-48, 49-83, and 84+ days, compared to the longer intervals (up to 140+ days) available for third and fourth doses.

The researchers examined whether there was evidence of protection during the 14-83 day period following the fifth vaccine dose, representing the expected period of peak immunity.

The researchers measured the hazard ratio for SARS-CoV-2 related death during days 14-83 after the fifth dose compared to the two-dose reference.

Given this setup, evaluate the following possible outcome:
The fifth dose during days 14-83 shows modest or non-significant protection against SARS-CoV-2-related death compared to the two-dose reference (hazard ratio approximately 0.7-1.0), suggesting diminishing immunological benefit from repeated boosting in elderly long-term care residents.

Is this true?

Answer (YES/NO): NO